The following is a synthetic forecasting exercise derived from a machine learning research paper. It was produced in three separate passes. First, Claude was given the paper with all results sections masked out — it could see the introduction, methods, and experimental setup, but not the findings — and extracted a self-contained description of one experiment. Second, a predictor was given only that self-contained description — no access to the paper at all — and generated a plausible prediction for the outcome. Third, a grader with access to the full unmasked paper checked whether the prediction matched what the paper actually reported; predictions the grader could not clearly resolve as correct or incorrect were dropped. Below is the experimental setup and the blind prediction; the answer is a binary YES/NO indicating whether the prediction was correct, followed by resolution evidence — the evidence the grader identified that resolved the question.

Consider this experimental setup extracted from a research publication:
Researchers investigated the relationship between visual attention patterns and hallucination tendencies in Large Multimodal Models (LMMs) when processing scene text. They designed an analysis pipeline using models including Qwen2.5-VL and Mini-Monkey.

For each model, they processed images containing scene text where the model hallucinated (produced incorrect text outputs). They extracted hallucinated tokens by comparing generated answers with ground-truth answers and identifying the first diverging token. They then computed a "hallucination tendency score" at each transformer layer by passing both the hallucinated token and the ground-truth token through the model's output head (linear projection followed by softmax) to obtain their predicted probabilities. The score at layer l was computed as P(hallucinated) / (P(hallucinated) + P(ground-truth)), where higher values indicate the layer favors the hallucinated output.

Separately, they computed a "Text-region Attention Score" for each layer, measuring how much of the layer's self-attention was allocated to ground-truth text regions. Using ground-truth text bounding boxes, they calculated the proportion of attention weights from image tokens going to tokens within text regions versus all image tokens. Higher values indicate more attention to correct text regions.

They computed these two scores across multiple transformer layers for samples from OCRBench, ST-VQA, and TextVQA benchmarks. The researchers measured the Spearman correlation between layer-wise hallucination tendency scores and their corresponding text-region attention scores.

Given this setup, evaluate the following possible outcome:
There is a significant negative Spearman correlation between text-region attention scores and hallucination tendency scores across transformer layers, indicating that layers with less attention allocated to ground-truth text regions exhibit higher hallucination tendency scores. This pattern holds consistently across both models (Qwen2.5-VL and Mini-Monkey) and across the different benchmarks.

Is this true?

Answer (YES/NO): YES